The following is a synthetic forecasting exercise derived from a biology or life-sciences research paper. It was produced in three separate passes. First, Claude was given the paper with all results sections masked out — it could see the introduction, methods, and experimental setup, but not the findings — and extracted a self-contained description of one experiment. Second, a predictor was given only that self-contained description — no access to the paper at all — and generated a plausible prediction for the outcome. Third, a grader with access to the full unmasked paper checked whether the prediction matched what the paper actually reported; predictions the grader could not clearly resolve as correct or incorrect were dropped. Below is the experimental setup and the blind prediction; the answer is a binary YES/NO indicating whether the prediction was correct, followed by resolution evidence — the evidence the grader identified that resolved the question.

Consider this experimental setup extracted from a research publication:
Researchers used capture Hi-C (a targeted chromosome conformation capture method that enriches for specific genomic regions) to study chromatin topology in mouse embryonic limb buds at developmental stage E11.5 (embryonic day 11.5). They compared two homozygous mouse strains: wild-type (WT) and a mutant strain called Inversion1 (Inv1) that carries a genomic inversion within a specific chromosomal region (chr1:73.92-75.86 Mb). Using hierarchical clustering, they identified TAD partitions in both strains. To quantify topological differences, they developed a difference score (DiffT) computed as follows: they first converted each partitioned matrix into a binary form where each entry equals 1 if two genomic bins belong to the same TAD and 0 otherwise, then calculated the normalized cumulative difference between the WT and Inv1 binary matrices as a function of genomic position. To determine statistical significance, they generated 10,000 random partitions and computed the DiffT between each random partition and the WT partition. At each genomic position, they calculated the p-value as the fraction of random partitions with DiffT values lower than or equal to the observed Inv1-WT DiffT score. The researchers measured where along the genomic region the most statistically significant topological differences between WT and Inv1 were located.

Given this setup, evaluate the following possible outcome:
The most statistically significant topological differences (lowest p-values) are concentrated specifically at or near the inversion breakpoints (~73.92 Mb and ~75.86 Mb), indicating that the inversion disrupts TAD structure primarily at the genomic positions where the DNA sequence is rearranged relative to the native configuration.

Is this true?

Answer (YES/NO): NO